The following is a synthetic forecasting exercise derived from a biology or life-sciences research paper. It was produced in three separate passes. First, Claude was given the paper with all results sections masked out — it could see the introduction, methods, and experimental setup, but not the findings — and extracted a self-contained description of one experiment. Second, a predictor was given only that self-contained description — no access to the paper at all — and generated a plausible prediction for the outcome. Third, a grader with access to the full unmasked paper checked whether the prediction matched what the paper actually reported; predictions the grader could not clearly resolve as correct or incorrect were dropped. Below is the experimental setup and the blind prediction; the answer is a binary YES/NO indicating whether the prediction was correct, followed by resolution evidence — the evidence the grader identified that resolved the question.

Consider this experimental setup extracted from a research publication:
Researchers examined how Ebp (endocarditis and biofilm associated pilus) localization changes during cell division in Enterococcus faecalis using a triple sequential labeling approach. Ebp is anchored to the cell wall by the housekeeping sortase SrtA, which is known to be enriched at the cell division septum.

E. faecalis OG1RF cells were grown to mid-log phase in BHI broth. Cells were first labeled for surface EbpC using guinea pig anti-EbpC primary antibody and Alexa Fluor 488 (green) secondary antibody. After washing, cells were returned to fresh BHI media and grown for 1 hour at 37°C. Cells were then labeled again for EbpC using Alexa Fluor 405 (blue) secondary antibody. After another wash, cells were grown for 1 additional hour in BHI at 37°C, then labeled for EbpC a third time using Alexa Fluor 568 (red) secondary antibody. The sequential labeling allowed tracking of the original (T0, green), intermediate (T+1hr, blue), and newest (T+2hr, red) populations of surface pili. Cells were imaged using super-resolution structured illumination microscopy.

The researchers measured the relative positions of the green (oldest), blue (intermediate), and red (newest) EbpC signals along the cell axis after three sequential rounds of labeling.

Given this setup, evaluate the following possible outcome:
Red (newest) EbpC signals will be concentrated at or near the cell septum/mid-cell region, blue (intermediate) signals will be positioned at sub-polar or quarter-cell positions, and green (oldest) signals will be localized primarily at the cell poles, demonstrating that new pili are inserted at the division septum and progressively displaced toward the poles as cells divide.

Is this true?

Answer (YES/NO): NO